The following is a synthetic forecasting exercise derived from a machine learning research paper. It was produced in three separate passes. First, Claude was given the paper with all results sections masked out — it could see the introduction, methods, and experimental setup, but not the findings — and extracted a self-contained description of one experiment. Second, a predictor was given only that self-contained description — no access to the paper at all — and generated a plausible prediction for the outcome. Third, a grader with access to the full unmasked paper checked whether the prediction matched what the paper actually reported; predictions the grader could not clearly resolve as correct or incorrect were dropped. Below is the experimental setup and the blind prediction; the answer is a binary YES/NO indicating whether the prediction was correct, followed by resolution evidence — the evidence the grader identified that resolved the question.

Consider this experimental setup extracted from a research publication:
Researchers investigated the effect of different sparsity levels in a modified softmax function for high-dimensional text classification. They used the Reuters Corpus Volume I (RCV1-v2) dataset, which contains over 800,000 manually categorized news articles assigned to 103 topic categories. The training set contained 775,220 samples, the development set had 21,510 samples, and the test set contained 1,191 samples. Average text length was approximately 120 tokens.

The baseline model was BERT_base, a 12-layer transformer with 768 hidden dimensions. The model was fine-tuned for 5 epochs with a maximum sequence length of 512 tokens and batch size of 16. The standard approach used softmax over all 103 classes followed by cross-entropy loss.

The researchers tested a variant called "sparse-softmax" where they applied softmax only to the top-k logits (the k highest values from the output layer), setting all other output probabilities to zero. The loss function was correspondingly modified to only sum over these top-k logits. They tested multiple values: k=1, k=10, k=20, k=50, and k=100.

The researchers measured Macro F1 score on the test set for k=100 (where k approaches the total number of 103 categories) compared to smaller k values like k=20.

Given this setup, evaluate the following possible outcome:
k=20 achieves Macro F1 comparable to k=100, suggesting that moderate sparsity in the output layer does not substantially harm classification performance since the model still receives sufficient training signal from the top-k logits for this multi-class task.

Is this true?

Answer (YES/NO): NO